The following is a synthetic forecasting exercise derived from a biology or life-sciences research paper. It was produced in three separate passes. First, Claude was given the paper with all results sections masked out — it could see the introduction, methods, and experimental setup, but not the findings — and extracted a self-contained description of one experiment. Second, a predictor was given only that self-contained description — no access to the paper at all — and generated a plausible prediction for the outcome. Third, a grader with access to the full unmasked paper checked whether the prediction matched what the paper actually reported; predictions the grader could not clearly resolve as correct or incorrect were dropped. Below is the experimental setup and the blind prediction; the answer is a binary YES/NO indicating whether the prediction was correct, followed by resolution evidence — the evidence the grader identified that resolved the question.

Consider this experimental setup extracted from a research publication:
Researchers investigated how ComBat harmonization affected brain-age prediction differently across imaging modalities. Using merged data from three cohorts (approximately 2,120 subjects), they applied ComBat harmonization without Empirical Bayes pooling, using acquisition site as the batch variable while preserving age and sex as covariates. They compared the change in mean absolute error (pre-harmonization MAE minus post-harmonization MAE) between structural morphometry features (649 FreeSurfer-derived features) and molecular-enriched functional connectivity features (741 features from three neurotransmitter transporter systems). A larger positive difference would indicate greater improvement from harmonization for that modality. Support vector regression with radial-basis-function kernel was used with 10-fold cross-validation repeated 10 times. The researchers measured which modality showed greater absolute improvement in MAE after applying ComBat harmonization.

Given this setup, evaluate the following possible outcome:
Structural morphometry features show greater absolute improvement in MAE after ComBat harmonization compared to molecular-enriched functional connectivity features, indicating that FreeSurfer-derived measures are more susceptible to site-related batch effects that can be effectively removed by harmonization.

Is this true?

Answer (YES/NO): NO